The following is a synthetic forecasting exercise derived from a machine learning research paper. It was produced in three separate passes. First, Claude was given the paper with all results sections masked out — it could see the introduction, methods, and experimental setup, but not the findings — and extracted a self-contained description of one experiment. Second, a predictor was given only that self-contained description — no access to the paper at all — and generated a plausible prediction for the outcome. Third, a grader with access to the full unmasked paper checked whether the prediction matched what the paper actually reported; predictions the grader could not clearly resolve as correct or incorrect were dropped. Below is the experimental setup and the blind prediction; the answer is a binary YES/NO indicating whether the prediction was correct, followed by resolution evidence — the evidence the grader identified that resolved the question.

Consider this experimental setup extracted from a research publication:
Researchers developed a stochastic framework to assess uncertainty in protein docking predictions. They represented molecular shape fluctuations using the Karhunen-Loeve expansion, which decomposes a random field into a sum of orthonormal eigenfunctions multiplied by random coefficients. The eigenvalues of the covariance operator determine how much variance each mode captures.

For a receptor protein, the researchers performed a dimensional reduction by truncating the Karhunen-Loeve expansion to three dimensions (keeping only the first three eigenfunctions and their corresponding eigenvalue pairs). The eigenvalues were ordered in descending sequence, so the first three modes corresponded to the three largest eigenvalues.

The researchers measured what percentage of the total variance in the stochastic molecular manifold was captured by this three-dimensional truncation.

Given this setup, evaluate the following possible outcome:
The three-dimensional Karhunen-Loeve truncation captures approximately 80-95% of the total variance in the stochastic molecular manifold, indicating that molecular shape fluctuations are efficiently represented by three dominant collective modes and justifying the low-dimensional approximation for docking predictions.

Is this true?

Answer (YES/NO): NO